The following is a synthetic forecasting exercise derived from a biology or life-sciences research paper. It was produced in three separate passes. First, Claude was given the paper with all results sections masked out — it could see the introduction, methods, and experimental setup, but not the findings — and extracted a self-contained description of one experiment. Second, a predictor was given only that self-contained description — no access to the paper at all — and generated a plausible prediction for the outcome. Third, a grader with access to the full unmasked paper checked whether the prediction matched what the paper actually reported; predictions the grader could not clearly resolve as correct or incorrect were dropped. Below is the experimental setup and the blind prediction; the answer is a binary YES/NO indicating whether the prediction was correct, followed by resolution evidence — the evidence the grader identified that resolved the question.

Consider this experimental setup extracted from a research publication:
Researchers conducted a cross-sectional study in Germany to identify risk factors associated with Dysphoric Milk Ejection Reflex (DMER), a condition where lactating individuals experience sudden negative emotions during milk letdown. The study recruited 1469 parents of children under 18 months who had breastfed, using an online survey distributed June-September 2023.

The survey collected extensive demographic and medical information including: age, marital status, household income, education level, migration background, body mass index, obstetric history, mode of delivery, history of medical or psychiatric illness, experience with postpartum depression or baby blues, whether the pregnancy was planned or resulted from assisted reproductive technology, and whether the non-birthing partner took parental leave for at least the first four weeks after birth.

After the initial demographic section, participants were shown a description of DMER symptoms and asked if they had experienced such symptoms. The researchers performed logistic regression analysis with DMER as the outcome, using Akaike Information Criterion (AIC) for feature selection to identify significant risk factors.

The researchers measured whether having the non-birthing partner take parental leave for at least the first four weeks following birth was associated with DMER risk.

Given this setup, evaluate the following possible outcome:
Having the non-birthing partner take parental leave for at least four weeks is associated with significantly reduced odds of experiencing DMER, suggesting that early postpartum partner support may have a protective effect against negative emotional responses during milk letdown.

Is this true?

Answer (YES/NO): NO